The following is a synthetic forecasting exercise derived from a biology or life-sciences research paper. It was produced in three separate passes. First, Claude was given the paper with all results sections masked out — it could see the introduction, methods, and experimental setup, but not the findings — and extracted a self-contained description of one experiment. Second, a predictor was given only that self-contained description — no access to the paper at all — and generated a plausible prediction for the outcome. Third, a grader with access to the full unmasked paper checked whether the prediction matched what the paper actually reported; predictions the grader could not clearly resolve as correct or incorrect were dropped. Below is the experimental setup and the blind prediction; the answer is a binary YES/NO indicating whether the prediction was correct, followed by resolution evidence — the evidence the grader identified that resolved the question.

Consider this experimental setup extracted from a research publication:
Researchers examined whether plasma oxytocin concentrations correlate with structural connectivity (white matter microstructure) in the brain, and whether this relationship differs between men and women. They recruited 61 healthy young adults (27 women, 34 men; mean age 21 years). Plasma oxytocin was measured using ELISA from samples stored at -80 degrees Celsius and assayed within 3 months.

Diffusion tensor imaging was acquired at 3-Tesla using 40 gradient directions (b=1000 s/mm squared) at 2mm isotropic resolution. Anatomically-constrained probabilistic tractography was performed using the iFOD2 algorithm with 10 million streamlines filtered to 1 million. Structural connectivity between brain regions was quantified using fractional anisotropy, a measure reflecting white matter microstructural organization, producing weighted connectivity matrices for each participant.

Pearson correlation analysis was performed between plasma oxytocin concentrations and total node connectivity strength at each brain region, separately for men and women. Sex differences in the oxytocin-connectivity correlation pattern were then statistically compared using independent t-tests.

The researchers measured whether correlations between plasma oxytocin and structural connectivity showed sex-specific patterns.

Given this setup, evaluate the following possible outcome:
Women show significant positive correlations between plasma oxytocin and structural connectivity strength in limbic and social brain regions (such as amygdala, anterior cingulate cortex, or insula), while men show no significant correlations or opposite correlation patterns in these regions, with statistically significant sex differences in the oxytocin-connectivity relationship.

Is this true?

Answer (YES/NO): NO